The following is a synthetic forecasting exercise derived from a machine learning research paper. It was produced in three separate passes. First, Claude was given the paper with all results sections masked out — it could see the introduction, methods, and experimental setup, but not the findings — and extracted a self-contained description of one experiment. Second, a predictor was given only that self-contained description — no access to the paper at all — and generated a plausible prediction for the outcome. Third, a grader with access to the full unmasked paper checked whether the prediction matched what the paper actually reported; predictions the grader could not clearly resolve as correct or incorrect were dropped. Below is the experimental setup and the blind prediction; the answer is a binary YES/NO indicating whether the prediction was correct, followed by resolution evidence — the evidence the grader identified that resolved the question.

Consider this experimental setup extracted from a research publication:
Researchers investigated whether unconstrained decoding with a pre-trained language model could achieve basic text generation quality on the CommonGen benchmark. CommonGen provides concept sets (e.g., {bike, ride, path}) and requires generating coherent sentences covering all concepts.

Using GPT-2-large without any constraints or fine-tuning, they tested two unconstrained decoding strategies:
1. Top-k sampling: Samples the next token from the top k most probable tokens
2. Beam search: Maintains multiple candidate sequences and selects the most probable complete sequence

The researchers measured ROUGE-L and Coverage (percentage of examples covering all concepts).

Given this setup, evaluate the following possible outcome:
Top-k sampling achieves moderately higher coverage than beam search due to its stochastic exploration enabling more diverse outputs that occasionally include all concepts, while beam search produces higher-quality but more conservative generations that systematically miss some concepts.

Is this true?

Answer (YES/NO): NO